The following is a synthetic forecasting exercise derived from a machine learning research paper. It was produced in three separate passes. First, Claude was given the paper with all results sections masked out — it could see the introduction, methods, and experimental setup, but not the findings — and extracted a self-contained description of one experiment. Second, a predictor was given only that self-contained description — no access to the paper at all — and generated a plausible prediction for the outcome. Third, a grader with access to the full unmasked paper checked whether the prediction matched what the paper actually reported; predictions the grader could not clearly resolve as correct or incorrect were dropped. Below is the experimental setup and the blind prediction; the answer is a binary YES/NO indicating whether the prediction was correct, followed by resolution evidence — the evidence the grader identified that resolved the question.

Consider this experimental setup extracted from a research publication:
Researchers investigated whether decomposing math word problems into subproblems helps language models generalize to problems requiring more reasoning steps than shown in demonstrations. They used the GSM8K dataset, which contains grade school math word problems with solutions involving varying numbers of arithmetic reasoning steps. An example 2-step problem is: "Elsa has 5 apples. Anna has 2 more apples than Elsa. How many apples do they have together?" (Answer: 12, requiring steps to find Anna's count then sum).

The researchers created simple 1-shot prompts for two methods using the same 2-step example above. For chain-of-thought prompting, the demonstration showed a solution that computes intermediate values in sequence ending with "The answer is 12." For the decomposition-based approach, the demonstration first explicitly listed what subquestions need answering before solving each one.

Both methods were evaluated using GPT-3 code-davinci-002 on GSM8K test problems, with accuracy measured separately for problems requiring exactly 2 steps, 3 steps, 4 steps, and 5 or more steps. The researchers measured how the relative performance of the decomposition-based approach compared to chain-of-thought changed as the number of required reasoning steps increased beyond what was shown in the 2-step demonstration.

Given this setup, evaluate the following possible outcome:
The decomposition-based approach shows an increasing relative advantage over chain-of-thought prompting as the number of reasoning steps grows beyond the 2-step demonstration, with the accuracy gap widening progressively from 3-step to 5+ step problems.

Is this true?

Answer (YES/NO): NO